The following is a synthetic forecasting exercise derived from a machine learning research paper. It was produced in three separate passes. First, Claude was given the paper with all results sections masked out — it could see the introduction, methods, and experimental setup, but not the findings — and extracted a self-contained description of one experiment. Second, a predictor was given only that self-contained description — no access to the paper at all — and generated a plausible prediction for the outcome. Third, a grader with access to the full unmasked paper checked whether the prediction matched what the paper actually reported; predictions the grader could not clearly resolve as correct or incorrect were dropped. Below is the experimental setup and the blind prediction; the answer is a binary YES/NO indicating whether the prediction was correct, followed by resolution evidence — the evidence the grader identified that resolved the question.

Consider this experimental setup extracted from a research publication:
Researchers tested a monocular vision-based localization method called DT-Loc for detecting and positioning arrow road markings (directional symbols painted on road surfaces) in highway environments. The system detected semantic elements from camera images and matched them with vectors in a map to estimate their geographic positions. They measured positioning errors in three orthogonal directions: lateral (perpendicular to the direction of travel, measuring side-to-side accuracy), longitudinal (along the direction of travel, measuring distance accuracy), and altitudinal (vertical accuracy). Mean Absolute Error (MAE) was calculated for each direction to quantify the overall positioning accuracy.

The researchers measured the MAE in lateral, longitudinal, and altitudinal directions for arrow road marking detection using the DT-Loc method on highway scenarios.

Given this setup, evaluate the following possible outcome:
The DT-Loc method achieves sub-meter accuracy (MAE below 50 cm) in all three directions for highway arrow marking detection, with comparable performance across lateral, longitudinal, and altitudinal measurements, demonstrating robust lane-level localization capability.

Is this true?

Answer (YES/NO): NO